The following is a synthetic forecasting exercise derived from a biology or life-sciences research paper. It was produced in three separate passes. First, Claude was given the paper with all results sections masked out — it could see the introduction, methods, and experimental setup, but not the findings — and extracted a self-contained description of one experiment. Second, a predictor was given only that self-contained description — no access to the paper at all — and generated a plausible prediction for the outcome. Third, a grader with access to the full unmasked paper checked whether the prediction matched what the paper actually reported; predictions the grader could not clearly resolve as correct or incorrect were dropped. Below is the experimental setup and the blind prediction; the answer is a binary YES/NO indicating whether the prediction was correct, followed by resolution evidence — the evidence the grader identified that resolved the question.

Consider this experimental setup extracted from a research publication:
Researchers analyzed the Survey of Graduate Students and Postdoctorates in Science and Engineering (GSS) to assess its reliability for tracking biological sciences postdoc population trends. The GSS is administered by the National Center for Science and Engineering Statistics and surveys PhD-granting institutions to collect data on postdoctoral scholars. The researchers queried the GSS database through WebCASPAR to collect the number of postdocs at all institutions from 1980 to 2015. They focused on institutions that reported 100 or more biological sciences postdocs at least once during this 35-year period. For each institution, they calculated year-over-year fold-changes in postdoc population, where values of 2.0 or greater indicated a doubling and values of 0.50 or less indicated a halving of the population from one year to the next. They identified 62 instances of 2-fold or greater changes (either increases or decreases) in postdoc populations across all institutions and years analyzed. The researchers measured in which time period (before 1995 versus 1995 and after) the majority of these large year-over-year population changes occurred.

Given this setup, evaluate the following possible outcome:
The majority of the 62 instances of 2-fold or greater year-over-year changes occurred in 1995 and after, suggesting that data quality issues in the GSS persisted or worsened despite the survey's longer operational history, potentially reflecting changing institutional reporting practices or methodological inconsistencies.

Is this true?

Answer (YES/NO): YES